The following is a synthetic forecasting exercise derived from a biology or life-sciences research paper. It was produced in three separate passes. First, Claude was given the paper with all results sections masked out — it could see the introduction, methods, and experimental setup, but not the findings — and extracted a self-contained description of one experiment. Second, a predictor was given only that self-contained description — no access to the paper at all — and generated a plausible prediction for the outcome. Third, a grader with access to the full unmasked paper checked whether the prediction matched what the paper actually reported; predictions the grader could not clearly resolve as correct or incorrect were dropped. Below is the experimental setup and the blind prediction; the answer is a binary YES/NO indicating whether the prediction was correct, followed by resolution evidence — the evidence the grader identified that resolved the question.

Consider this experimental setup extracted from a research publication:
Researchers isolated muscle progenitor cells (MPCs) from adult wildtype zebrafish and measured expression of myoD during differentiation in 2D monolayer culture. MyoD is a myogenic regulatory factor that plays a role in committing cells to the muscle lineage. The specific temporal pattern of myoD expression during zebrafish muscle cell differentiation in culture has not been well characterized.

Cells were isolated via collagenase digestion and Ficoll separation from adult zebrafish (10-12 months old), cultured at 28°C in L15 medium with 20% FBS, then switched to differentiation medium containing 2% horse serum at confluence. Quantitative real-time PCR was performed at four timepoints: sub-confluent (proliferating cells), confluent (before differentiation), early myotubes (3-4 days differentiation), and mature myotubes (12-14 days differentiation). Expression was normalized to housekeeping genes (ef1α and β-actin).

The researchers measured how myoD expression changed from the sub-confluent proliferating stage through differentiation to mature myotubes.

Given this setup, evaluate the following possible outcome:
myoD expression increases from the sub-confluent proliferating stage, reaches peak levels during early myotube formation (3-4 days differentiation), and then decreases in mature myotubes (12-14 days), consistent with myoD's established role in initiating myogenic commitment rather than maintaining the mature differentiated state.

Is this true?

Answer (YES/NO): YES